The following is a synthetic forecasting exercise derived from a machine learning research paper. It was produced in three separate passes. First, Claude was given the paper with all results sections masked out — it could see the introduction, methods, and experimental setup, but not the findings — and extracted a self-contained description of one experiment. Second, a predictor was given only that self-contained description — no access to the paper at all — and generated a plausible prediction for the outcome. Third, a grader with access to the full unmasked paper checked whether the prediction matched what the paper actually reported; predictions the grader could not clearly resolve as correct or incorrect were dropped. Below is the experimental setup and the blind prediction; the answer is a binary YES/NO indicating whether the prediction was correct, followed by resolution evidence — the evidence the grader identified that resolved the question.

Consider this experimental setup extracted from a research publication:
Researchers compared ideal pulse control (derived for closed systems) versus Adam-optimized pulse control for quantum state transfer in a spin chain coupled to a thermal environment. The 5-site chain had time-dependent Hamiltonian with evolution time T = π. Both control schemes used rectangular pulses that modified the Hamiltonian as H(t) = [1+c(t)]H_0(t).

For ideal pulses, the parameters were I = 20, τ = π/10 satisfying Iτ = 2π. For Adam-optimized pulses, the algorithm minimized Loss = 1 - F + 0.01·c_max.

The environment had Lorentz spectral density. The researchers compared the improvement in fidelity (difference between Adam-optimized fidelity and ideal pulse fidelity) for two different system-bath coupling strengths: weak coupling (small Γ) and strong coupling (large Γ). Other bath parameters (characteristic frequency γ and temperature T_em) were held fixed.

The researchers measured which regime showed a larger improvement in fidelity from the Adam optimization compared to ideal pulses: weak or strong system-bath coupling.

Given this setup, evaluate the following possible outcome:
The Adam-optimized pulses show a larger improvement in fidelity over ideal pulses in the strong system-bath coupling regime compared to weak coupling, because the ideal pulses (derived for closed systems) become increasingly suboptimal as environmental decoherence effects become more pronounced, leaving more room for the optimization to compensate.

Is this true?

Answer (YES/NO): YES